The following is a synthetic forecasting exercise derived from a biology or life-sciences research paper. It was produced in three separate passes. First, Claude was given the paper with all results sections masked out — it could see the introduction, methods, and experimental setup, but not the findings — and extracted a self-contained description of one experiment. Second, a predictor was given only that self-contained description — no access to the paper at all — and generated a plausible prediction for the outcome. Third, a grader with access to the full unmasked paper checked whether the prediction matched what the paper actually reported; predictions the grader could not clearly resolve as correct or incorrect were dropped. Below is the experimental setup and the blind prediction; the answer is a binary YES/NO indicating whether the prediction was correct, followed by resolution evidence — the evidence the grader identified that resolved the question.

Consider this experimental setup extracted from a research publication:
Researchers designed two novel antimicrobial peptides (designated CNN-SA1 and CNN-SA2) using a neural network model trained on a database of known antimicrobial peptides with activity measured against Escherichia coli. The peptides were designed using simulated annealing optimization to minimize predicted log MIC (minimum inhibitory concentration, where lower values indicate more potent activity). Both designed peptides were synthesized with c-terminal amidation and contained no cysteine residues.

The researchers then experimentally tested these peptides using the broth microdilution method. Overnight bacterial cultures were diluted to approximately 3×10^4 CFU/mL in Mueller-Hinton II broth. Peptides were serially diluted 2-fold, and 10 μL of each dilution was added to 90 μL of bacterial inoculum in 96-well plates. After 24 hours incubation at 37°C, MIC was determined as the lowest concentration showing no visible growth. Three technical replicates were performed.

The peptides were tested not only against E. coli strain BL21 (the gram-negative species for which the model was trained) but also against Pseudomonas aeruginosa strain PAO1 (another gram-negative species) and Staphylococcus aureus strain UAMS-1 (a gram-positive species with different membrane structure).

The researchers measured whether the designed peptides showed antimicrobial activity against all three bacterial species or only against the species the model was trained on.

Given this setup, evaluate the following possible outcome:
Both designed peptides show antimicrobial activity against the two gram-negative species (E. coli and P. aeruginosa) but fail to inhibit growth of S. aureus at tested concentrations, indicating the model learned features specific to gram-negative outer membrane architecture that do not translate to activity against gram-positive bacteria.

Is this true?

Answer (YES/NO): NO